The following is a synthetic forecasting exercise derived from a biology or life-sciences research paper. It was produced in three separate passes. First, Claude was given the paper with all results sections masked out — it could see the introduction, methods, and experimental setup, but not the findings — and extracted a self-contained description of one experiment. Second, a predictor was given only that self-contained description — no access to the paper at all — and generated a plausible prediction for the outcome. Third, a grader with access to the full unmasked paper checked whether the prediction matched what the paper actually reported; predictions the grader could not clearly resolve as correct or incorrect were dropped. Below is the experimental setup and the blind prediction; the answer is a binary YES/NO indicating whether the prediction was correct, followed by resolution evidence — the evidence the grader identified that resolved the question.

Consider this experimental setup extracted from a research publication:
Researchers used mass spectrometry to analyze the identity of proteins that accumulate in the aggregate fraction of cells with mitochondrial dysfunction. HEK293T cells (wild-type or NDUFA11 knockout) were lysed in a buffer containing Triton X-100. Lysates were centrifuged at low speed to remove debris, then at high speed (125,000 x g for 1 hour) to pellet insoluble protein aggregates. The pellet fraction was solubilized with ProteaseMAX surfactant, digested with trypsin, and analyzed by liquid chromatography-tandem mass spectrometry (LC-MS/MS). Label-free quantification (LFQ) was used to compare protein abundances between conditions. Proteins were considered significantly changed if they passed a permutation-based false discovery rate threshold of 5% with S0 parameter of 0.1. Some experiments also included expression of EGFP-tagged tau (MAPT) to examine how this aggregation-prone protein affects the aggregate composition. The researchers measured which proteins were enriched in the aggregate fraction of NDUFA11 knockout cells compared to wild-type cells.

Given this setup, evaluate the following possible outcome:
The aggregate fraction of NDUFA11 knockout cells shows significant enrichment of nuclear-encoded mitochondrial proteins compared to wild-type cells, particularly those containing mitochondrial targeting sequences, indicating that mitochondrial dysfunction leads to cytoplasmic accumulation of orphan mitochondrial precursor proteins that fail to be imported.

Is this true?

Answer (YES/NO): NO